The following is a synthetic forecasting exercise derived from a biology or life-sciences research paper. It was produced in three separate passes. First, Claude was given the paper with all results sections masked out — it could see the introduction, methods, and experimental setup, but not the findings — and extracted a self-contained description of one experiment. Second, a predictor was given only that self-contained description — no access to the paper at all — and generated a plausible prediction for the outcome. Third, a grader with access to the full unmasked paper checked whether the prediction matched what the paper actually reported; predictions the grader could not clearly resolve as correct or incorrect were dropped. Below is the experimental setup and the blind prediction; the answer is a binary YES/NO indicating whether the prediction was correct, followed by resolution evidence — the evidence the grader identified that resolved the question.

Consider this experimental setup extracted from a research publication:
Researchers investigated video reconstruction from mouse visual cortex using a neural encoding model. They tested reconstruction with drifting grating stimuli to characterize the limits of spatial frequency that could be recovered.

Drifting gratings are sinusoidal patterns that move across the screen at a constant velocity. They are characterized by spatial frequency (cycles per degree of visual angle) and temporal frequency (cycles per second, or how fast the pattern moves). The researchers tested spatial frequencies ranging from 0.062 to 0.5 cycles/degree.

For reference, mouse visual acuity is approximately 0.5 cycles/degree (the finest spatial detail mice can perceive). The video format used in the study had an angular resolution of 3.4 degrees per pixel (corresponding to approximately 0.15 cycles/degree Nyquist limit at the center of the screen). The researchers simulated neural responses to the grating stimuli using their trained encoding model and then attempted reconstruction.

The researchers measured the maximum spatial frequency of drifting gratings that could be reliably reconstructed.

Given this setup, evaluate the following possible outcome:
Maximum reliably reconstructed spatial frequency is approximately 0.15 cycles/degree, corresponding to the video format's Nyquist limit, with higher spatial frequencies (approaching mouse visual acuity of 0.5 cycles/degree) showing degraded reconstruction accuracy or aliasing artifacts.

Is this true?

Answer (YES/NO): NO